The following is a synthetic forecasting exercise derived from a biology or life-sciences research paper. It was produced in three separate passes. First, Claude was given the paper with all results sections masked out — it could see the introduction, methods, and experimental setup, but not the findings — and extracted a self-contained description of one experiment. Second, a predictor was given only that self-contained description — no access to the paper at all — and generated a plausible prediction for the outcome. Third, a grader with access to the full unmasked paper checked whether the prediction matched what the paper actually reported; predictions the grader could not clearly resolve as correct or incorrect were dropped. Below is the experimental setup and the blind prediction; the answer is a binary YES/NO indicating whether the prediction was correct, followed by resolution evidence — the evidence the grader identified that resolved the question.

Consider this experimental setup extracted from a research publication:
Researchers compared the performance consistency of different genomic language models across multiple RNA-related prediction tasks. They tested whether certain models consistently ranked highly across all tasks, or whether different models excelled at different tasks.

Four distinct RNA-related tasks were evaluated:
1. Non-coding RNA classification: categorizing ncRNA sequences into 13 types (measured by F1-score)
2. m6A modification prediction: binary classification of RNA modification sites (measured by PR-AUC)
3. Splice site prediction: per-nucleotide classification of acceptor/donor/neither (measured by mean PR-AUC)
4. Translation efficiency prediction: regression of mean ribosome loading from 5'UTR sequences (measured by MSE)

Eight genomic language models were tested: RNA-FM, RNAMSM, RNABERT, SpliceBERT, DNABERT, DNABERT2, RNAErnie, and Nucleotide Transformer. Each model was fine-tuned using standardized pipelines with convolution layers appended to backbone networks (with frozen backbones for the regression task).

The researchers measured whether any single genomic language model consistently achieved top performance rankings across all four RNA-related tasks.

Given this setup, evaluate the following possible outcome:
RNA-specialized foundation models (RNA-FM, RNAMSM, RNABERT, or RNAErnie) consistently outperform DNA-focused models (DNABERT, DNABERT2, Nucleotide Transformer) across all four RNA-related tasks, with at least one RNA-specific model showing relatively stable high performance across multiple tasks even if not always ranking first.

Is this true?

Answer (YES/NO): NO